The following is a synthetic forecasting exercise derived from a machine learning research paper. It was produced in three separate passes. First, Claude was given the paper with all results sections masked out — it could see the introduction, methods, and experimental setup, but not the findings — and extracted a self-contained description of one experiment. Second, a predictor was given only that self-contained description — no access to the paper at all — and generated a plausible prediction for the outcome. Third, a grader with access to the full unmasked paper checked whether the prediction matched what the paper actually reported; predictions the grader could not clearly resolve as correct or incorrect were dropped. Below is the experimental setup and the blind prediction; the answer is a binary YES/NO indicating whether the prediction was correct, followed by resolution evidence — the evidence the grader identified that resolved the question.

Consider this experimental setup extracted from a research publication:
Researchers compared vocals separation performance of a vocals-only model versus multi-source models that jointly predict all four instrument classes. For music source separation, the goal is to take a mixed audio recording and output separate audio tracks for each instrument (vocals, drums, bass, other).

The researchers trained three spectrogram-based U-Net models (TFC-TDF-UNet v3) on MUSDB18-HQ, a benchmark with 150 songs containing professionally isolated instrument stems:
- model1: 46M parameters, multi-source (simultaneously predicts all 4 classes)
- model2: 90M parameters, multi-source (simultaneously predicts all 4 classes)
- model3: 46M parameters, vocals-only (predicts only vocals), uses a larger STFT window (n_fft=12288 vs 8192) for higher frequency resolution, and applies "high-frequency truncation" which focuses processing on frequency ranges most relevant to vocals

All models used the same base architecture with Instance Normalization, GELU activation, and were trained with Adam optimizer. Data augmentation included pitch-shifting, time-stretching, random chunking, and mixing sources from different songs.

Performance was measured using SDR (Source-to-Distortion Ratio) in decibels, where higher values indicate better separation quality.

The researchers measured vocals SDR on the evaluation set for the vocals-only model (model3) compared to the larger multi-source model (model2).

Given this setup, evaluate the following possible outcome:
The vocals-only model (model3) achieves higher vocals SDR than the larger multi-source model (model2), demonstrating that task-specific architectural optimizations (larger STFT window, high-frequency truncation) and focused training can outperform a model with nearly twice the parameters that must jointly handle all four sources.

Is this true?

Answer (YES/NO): YES